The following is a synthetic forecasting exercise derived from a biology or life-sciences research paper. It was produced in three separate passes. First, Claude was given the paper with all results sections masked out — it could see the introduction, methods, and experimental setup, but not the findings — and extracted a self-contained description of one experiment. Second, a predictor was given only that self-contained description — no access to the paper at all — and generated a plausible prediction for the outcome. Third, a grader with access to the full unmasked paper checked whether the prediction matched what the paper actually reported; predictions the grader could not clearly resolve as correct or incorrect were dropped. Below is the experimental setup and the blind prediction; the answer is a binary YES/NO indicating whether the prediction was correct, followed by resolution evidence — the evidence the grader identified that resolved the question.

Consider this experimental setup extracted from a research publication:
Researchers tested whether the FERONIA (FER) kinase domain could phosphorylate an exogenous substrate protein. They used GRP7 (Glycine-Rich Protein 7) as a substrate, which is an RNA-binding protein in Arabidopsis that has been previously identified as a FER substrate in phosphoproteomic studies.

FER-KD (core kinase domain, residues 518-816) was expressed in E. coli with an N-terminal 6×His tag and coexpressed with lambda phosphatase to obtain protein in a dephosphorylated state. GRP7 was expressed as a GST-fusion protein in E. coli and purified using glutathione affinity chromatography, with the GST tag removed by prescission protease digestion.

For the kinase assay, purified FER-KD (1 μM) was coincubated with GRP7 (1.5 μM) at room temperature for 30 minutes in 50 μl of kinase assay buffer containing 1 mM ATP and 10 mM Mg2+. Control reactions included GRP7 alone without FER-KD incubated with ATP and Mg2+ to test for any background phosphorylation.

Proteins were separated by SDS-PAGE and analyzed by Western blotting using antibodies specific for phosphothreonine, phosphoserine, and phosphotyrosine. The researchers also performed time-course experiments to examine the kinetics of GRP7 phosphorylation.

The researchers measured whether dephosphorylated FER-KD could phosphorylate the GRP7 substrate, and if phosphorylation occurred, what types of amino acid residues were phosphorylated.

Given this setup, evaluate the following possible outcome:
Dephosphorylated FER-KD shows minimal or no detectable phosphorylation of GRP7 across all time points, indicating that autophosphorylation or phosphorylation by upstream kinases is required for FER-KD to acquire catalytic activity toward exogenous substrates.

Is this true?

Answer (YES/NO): NO